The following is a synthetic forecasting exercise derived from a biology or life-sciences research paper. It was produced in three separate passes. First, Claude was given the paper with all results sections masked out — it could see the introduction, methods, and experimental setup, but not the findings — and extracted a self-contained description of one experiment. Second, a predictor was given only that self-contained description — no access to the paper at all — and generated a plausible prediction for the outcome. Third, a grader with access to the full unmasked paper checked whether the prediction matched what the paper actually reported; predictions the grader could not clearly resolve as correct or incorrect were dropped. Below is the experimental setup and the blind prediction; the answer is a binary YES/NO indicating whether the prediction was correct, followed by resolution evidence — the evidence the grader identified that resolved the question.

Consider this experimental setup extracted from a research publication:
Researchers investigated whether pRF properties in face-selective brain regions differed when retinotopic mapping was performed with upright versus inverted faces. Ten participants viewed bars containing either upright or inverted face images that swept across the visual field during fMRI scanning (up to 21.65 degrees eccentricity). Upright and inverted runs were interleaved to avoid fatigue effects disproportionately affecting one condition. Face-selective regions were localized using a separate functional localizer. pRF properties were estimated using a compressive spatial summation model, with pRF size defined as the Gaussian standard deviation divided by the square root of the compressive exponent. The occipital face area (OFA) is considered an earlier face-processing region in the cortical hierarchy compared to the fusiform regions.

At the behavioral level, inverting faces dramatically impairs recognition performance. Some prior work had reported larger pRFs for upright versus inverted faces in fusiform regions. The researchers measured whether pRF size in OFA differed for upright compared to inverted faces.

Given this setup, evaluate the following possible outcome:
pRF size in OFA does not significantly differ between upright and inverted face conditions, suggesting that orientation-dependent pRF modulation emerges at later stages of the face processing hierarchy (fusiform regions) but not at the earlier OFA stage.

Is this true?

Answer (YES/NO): NO